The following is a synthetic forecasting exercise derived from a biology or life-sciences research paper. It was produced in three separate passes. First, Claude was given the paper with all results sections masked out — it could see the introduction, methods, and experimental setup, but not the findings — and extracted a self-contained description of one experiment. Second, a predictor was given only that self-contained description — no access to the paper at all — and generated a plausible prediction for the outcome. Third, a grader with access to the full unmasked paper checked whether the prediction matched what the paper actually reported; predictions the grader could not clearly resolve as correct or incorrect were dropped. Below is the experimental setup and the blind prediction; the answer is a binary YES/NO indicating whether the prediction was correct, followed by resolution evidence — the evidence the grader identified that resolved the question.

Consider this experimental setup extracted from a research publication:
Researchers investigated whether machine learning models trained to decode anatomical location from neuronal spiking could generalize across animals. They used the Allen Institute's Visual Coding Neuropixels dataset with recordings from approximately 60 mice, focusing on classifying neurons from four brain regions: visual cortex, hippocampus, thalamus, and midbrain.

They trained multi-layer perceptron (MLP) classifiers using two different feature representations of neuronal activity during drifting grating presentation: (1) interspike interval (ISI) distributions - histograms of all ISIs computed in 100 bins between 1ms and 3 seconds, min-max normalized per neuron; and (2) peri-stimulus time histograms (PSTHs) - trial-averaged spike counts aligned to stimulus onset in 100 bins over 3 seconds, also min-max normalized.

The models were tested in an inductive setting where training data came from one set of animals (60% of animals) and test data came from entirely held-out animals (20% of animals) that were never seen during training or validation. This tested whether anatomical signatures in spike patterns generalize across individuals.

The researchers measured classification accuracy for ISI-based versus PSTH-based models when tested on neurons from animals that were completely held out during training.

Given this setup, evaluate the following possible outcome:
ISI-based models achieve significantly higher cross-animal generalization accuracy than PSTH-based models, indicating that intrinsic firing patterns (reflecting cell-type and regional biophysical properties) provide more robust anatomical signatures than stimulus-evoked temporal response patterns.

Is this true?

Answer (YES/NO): YES